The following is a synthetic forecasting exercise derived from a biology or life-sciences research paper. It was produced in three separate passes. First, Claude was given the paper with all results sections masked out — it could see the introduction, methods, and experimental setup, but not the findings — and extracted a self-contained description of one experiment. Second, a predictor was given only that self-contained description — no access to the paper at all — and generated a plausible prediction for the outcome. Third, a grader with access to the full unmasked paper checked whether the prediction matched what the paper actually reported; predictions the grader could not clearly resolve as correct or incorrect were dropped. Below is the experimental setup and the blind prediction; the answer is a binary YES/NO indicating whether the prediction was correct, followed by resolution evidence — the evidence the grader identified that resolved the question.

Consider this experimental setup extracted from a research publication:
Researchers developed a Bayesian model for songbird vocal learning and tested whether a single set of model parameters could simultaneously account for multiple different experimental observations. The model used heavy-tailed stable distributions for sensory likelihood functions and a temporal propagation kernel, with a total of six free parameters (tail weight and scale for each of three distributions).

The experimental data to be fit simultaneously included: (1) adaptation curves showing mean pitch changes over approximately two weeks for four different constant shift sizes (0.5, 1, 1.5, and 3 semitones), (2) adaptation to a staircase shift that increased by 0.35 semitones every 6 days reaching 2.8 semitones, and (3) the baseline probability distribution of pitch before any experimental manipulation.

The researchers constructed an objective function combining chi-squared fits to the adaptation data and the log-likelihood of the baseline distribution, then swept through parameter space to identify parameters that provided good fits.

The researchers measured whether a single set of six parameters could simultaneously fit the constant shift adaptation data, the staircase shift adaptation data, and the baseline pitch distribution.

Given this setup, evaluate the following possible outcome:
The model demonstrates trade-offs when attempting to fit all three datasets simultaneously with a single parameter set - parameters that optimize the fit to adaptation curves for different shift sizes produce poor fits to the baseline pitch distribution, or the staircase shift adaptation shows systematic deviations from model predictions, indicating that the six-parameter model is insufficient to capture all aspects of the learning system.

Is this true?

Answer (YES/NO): NO